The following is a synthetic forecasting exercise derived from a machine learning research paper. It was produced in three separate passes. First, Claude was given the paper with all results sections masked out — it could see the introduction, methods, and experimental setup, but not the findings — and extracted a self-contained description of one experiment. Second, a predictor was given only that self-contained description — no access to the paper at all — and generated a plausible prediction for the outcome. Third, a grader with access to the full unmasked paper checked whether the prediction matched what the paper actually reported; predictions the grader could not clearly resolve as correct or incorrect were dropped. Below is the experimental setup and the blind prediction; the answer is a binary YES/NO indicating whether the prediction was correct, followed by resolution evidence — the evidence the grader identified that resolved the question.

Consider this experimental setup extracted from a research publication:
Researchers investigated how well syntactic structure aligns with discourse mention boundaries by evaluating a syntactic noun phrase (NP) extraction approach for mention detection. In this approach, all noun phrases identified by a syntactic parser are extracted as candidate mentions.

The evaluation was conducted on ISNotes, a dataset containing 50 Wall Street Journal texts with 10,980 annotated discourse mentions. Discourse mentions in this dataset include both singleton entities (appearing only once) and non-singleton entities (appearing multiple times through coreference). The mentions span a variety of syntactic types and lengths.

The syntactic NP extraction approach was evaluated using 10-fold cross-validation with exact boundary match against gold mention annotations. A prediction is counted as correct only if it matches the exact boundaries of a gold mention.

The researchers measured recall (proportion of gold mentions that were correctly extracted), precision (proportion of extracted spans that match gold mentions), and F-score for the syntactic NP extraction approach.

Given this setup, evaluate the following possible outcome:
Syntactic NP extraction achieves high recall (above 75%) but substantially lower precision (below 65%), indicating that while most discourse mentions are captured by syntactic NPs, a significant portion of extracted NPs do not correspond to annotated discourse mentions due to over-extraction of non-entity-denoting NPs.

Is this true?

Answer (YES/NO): NO